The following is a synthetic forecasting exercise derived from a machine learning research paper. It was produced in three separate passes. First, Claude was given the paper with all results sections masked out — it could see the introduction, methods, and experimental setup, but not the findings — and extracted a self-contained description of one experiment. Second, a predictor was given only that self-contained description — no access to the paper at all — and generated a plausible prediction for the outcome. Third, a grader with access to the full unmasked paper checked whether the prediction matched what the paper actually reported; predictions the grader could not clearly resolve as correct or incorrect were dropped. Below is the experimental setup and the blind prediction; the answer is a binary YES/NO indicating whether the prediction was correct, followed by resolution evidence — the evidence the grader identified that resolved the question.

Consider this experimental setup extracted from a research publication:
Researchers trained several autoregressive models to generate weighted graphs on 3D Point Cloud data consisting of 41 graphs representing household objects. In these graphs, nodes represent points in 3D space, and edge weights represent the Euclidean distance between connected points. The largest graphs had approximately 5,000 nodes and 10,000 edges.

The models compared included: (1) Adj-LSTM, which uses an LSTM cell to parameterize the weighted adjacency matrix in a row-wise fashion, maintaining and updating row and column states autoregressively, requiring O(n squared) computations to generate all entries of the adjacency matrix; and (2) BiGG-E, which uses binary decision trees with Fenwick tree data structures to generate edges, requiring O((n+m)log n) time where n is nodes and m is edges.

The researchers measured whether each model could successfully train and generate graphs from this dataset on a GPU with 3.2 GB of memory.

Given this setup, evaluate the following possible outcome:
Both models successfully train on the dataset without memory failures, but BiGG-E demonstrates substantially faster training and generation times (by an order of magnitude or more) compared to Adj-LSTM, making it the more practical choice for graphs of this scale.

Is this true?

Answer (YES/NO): NO